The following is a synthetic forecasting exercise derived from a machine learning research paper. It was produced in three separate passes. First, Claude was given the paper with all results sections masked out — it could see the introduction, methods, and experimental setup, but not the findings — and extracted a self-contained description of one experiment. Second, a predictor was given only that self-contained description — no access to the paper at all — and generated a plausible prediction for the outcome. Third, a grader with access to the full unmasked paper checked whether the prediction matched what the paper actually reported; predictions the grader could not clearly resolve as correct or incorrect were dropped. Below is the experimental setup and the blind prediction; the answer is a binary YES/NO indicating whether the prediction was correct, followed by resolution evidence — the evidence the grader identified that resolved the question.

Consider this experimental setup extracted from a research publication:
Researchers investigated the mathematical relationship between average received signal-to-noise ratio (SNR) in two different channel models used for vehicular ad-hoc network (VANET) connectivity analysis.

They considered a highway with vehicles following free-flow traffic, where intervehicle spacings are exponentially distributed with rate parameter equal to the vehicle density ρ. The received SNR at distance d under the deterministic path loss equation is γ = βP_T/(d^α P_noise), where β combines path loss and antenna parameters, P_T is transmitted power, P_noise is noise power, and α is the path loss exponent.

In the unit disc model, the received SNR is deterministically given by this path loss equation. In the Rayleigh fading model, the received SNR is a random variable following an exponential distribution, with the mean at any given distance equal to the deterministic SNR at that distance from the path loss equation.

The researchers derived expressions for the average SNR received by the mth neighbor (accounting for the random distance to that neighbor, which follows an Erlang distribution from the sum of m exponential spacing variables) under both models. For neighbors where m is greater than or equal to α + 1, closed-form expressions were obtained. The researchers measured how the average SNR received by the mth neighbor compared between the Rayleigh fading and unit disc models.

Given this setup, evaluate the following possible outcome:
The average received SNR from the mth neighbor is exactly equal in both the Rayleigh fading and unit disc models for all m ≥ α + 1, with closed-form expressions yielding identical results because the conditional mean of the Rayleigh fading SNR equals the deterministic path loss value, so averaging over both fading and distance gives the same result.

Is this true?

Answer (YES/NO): YES